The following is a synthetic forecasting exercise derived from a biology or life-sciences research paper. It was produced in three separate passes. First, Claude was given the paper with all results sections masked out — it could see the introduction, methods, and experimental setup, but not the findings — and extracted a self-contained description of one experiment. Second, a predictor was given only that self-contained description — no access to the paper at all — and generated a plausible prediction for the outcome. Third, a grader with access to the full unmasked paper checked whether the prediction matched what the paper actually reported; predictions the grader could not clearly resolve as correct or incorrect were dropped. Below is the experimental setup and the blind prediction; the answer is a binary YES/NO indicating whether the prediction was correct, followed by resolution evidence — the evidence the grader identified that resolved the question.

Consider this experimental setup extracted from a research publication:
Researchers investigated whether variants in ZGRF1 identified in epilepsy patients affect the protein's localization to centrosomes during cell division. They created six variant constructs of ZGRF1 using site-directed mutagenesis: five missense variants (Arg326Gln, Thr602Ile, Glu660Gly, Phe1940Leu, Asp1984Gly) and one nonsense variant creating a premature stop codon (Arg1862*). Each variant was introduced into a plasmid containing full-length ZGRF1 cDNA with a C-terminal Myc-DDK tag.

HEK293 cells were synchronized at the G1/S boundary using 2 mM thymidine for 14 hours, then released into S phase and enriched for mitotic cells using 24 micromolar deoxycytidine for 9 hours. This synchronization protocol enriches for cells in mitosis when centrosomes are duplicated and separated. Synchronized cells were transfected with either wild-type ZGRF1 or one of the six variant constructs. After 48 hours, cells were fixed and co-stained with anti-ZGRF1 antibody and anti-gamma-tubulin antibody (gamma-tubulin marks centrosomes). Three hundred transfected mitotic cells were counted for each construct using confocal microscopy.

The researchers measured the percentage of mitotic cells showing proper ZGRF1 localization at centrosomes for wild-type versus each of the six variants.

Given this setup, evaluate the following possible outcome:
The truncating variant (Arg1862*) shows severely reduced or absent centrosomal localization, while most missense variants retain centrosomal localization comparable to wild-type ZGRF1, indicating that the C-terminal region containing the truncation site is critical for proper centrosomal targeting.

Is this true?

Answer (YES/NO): NO